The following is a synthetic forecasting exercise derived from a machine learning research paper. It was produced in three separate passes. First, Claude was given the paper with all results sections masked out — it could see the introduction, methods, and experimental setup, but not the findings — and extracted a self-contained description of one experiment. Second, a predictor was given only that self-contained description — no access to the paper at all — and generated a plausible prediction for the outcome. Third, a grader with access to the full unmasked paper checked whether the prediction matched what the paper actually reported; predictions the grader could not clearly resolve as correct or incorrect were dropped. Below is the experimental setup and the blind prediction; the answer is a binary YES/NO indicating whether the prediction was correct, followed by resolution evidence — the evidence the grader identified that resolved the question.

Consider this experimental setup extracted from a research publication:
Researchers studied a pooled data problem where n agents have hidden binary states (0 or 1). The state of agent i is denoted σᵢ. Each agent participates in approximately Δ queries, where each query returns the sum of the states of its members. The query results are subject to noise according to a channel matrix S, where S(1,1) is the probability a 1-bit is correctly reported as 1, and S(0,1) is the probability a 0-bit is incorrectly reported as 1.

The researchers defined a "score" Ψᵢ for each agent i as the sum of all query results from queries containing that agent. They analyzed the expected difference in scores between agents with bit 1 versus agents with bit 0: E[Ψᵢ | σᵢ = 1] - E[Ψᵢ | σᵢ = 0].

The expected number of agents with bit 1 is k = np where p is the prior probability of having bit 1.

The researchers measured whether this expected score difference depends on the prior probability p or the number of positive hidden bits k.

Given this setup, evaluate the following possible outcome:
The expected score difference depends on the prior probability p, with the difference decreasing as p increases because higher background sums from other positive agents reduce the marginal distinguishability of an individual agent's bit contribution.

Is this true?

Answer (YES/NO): NO